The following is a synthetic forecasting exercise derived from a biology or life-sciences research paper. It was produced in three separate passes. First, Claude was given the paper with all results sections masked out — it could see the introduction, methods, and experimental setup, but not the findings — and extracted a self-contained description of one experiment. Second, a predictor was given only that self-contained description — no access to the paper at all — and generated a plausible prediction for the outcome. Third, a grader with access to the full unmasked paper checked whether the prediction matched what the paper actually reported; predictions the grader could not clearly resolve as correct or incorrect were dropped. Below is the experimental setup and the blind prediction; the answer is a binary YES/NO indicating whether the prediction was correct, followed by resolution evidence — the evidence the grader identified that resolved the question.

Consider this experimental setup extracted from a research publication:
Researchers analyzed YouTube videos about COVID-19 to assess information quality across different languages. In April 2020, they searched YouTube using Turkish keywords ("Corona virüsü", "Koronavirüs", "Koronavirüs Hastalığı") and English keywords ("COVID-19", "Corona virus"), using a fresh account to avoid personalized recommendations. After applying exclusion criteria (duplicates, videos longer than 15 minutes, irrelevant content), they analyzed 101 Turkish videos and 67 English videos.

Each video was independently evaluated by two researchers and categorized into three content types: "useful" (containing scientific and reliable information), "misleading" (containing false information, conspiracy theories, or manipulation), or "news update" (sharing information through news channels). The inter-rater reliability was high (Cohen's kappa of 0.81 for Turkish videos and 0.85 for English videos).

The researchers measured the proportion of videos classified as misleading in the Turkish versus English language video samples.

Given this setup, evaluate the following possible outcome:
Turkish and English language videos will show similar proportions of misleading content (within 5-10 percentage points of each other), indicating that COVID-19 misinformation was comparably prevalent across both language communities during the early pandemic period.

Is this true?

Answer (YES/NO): NO